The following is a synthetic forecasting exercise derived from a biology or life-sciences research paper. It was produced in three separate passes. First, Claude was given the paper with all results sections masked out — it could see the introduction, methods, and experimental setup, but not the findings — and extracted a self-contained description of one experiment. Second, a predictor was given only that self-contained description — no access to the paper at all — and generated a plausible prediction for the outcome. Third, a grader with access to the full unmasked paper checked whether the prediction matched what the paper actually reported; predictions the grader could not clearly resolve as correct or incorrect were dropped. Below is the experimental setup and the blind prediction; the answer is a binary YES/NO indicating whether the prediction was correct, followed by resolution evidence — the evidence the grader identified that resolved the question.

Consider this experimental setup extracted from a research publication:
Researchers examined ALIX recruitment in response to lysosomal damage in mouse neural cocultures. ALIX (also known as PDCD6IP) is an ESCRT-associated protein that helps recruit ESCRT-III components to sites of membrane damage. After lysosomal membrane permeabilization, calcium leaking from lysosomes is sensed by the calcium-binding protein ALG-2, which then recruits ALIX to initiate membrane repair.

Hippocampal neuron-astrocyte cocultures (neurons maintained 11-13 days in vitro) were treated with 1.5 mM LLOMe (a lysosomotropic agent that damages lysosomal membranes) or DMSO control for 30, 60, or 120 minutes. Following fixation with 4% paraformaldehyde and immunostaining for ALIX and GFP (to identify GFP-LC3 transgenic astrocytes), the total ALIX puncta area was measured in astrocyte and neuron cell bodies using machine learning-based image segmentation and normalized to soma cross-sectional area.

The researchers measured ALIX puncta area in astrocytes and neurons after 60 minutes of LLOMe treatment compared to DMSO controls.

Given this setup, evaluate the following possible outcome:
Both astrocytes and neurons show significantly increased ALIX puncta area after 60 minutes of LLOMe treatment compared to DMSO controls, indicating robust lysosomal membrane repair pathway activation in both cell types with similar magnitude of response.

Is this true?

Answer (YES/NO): NO